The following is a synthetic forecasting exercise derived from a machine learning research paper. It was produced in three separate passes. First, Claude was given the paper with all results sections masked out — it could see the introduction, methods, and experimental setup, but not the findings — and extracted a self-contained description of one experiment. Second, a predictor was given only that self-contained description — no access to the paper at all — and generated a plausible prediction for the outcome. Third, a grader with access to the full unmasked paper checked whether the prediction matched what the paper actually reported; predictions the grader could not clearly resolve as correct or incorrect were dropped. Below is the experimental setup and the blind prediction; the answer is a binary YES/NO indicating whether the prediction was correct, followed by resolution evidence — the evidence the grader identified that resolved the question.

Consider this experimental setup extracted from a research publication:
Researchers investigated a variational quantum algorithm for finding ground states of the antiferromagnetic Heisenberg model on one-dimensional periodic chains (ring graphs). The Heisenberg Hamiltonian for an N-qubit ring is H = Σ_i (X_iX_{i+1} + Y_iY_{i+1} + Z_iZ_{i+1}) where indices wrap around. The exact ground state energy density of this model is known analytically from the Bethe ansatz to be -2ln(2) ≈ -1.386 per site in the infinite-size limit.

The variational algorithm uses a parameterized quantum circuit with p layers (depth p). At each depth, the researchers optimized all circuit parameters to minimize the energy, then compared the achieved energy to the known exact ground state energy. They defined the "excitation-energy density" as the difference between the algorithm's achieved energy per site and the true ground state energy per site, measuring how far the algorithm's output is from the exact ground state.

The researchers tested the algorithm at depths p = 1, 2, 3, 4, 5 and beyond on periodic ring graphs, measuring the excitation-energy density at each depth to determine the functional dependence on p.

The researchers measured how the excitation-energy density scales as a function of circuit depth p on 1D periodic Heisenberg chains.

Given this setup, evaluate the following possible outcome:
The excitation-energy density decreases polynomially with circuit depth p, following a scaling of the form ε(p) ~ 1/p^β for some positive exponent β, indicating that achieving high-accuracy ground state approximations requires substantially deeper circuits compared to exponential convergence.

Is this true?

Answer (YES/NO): YES